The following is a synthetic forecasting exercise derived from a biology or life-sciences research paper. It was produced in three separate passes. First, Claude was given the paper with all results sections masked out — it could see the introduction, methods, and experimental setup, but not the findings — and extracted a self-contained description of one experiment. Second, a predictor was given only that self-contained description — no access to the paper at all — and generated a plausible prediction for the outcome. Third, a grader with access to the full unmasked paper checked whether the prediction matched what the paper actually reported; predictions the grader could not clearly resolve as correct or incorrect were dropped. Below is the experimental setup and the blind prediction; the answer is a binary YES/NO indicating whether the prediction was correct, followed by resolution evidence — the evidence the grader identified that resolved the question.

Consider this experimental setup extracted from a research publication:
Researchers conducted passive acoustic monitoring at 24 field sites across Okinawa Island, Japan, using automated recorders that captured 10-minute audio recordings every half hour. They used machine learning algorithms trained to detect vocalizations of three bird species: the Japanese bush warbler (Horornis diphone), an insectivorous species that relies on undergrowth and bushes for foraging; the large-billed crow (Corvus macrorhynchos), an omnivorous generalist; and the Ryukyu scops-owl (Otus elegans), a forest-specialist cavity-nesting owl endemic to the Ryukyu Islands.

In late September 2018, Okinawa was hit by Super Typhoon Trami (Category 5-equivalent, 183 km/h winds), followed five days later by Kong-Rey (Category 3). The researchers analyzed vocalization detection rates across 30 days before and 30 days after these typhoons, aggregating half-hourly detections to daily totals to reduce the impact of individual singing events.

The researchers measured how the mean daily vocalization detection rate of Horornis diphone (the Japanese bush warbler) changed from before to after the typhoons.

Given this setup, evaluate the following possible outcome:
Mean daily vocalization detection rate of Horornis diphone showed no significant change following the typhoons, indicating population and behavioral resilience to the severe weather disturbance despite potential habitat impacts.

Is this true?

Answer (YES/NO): NO